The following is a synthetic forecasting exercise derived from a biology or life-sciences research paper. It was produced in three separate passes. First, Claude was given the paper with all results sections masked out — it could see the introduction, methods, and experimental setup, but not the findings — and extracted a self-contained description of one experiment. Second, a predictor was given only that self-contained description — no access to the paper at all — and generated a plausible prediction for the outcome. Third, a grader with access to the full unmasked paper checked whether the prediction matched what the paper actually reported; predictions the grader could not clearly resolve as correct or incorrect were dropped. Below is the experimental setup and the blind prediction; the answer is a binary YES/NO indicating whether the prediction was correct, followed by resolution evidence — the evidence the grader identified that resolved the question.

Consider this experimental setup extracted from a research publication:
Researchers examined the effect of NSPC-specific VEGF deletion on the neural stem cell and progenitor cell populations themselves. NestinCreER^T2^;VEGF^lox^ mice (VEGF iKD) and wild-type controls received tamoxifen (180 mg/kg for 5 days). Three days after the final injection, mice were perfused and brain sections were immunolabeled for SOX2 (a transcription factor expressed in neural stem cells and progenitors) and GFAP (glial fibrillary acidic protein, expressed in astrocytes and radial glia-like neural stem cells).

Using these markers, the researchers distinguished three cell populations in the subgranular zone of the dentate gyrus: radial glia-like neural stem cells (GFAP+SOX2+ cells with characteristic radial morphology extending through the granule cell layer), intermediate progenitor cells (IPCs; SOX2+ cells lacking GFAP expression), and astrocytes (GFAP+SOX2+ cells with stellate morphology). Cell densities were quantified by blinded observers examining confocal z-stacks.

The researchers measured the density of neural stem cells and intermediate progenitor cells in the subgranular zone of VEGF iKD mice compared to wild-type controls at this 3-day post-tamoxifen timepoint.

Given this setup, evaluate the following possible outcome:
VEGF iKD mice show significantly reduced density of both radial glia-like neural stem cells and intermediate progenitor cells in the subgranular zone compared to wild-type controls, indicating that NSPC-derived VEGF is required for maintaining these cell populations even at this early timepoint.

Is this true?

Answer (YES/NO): NO